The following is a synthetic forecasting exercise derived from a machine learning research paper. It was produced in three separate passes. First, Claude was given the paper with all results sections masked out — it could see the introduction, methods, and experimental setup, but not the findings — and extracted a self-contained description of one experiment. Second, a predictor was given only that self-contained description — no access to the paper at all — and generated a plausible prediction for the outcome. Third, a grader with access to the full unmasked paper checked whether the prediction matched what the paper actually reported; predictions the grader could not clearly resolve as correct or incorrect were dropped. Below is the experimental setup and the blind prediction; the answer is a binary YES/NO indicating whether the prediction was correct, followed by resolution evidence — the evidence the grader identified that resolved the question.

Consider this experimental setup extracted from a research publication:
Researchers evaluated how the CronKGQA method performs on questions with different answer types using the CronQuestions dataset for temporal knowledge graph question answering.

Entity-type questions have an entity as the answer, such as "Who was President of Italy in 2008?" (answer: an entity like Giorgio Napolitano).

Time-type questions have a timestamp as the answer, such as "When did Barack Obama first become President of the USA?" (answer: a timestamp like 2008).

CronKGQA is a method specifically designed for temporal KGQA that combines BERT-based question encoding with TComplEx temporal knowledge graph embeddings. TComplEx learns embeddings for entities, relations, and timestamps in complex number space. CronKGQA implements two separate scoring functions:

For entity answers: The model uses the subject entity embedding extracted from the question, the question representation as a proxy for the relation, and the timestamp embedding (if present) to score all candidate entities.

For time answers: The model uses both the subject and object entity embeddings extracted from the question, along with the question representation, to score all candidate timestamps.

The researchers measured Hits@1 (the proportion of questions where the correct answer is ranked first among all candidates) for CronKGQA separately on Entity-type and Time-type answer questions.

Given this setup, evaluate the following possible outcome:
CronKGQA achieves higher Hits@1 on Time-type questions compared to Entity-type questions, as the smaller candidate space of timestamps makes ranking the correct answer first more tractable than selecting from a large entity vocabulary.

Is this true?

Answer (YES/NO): NO